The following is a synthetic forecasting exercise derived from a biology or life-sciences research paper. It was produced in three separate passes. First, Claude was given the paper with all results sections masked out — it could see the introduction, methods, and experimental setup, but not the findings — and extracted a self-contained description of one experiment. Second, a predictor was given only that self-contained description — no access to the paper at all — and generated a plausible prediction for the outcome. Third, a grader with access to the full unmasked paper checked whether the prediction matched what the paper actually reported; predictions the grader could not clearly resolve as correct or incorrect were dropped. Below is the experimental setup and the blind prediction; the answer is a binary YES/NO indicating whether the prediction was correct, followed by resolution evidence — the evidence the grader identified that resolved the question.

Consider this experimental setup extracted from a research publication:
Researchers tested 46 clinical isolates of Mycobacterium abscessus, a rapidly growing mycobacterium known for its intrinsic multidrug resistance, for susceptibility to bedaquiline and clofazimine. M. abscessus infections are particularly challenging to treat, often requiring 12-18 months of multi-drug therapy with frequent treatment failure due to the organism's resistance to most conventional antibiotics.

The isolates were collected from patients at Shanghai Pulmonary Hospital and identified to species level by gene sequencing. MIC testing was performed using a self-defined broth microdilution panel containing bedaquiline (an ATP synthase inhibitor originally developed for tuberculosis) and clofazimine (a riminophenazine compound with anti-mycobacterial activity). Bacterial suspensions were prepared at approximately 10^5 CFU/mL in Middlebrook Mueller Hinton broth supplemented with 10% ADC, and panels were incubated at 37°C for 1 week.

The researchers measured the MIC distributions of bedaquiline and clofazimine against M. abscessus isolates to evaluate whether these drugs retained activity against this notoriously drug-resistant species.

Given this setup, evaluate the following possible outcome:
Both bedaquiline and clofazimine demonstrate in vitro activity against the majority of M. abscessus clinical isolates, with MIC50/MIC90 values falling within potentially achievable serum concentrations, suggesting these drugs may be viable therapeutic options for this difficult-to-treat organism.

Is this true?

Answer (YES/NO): YES